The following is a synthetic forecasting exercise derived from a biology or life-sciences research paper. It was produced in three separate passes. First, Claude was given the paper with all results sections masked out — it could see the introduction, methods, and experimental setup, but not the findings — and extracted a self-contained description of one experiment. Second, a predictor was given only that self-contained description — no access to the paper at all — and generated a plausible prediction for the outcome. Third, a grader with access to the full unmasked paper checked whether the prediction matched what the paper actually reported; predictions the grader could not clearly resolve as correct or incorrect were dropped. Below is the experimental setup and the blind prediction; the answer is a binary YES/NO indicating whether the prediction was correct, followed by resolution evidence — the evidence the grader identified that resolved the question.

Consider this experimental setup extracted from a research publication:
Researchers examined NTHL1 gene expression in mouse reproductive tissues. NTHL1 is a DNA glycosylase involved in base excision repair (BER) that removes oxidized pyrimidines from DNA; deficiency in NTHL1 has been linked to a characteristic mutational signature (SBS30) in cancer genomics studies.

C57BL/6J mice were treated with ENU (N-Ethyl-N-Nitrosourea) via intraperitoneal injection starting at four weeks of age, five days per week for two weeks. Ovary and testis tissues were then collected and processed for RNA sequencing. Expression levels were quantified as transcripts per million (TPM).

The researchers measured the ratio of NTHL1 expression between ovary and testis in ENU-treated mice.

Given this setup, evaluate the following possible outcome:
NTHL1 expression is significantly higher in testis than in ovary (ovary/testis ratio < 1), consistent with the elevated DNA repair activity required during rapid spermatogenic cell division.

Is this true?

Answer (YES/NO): NO